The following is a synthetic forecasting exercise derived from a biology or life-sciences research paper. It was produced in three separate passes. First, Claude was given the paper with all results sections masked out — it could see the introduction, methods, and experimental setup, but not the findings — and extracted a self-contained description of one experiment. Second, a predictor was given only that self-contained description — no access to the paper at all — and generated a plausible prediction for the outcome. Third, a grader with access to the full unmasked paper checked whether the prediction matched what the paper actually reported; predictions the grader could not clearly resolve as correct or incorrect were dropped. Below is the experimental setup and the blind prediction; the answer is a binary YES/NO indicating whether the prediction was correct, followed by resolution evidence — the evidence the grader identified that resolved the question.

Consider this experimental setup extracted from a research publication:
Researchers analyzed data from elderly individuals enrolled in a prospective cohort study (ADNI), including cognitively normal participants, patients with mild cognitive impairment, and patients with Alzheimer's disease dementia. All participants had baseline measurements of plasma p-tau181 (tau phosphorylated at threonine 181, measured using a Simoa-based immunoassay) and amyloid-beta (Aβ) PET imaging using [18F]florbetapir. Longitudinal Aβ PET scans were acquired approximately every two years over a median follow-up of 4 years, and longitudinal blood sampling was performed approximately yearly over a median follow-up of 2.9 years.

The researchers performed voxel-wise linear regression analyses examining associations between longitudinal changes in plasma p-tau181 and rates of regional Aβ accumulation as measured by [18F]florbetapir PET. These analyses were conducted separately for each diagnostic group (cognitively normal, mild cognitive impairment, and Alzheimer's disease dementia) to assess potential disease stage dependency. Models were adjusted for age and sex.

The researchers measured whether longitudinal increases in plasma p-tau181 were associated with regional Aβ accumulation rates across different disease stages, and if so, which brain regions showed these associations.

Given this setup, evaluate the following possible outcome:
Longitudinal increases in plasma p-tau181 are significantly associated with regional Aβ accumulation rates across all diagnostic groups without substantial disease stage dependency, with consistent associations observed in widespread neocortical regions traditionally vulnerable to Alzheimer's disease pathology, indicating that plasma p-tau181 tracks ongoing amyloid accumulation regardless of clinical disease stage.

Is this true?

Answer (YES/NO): NO